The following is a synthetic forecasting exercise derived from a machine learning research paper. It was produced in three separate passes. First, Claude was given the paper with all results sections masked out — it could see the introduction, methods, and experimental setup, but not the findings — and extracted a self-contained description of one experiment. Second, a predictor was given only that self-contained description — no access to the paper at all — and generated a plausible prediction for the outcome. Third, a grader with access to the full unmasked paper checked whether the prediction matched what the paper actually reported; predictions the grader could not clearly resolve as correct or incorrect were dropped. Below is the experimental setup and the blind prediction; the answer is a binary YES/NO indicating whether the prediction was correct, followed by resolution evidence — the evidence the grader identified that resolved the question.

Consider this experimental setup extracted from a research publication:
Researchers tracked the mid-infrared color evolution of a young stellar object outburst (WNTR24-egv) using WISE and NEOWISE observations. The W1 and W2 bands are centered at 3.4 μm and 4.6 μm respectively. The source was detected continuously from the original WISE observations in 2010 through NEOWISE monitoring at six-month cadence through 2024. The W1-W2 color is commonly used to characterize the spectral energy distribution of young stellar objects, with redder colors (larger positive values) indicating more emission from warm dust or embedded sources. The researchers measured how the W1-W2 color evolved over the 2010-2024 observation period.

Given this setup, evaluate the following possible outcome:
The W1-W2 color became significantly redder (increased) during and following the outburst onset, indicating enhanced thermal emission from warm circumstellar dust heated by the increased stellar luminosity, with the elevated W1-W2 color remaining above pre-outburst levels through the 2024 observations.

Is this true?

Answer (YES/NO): NO